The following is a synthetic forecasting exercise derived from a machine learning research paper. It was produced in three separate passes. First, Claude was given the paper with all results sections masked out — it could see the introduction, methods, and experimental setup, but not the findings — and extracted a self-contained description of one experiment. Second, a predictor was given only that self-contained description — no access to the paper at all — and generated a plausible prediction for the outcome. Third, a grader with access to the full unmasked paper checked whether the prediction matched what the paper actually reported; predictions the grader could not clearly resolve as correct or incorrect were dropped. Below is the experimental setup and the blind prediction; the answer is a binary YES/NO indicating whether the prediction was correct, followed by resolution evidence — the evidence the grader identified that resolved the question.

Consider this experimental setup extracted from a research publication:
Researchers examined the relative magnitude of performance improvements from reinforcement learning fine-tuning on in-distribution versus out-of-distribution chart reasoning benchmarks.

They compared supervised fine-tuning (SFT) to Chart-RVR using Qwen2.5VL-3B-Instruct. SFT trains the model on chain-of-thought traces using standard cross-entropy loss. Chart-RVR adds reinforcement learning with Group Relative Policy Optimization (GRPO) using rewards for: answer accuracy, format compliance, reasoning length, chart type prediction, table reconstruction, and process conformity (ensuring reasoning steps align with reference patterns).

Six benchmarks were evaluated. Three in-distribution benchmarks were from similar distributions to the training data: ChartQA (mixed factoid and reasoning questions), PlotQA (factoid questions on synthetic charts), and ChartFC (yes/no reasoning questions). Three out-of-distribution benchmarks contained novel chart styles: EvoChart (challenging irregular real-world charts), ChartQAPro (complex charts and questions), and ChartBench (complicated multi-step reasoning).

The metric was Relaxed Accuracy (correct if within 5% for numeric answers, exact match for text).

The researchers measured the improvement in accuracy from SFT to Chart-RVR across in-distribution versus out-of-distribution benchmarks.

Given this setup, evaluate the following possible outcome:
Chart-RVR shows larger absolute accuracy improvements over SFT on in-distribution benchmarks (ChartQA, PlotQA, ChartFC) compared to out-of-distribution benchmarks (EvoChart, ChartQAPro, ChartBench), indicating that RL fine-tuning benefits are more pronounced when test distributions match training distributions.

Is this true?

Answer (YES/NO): NO